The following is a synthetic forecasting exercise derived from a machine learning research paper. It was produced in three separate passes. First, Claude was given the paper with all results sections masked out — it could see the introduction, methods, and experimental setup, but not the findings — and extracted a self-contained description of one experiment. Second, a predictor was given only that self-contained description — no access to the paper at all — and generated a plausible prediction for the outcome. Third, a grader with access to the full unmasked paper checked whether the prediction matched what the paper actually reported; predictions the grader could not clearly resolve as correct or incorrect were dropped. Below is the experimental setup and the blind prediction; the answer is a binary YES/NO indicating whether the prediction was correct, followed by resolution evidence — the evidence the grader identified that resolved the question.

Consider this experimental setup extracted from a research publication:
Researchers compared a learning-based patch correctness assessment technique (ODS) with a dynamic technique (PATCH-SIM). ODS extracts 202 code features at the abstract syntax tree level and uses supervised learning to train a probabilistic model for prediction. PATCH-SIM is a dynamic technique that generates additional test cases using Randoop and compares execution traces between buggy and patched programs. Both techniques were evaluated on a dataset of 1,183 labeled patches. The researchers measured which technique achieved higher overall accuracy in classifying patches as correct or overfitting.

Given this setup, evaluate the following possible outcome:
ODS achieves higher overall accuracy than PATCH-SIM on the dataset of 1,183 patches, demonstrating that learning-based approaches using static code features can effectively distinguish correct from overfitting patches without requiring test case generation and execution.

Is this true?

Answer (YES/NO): YES